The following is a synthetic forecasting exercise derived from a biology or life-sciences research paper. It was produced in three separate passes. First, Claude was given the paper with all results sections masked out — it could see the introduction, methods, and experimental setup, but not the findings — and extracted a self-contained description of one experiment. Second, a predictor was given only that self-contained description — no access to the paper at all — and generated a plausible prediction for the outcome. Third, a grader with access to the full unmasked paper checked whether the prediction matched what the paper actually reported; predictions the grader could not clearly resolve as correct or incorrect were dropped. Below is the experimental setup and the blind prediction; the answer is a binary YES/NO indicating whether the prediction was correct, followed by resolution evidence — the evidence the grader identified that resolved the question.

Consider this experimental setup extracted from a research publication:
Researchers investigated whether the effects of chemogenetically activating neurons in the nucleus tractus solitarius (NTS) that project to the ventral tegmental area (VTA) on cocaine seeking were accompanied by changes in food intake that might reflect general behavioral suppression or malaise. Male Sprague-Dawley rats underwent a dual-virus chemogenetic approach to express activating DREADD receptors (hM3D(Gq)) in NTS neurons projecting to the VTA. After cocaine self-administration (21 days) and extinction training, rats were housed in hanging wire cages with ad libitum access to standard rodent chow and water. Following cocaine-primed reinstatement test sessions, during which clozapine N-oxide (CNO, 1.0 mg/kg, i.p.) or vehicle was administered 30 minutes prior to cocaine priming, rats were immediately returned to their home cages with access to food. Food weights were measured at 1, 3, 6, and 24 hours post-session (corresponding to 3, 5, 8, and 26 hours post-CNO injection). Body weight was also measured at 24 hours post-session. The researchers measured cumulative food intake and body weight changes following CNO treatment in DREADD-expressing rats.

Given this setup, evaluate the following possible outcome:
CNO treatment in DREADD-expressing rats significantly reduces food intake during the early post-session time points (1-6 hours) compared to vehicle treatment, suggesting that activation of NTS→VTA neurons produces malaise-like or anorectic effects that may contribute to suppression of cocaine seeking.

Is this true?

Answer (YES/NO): NO